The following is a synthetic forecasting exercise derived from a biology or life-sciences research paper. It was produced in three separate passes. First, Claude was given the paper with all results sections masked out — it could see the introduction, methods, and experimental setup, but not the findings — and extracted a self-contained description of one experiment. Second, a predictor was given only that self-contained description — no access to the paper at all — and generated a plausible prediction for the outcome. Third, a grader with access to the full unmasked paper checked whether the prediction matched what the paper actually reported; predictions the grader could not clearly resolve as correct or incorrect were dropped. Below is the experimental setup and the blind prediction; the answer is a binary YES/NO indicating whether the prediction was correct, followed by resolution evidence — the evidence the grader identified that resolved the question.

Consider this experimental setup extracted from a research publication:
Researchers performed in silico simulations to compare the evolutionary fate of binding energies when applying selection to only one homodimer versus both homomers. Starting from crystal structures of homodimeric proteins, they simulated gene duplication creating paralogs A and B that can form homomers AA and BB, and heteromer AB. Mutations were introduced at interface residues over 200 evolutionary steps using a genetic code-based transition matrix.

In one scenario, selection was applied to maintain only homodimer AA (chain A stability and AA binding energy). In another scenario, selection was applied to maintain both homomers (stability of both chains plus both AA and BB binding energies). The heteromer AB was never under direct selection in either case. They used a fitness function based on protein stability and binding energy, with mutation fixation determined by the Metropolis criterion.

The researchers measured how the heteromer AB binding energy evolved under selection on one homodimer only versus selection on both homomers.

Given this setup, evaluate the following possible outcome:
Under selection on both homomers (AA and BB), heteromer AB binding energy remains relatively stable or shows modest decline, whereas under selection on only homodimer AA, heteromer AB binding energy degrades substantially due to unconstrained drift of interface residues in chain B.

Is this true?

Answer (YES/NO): NO